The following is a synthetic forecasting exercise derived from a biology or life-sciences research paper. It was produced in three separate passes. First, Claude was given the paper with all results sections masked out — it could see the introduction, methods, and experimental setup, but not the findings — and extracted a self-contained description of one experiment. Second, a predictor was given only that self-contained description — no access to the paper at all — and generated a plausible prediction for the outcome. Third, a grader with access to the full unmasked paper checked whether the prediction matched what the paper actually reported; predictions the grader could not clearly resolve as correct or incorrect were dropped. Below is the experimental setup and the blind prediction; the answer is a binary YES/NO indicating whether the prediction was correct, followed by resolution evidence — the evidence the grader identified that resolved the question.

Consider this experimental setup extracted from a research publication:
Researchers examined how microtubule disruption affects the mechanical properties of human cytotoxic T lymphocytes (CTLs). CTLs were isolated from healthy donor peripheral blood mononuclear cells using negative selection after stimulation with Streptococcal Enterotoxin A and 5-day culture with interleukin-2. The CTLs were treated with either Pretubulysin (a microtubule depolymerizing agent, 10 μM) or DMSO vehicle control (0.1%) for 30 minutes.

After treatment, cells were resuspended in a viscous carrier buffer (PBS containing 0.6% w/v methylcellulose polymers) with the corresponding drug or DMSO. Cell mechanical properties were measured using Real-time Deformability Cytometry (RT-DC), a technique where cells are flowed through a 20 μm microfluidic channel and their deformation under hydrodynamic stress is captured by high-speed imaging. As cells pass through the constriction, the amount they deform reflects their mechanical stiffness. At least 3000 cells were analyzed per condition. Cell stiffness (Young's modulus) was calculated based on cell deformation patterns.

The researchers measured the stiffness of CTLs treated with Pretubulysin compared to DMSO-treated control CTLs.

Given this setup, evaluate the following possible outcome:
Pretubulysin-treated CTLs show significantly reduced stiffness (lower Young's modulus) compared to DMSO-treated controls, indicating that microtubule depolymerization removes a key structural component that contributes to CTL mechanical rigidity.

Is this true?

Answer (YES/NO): NO